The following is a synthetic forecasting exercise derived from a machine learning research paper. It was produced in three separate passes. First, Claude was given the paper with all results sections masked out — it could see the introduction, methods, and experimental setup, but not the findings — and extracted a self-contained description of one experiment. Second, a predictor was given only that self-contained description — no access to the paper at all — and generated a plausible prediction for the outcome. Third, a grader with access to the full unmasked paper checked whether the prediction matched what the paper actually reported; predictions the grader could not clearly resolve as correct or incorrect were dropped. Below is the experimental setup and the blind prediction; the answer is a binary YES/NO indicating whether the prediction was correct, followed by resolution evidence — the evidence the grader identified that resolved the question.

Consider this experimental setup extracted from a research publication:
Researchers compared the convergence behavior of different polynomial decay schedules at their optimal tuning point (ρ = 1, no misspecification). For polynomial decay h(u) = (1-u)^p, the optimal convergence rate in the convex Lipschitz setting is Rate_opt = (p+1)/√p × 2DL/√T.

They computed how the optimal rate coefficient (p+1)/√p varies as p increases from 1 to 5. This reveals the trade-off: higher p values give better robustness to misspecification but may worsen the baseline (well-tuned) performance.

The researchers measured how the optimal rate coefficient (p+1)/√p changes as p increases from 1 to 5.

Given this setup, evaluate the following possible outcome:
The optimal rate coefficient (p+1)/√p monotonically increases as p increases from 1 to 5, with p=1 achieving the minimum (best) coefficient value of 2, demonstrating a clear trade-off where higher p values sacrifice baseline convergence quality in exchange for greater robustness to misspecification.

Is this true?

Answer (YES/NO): YES